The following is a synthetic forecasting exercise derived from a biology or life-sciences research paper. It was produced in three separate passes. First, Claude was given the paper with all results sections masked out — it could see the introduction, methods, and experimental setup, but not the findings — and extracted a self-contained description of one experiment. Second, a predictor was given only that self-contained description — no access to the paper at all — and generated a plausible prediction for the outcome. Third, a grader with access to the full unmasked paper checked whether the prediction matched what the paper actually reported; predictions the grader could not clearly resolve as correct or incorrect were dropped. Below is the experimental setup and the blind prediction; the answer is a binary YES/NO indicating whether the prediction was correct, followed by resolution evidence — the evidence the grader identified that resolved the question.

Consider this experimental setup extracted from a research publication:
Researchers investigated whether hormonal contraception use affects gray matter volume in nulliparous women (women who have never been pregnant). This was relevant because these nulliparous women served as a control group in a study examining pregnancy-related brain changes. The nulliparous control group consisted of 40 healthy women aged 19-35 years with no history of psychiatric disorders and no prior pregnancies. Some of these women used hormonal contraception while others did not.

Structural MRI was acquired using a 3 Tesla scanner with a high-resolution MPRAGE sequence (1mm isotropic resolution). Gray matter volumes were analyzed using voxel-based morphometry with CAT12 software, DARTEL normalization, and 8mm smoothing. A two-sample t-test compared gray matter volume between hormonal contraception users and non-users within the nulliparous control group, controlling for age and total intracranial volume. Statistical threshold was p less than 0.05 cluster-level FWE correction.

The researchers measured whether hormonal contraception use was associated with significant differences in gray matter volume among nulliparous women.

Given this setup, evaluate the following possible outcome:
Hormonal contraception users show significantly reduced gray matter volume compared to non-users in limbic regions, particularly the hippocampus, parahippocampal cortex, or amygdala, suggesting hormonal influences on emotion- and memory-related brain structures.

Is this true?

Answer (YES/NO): NO